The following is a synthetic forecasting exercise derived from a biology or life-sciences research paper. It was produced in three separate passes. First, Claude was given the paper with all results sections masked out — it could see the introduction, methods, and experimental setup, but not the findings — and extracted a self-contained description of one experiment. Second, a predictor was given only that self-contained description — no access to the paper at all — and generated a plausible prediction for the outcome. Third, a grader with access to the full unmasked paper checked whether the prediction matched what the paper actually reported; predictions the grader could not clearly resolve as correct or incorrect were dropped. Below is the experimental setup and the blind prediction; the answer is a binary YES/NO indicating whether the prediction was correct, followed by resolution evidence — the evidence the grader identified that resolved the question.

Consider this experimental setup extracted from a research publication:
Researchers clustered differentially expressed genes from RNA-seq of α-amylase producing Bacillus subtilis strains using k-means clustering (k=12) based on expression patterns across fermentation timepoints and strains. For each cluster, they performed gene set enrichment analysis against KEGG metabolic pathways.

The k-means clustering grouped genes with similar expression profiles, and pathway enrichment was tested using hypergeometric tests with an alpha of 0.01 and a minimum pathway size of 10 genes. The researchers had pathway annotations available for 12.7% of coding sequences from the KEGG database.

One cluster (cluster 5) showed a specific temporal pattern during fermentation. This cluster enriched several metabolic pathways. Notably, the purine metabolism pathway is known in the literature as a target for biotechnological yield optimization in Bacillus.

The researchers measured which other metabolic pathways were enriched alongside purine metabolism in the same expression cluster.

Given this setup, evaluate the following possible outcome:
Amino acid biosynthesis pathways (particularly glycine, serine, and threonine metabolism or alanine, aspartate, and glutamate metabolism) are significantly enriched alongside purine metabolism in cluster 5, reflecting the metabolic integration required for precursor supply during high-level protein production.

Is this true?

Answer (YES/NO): YES